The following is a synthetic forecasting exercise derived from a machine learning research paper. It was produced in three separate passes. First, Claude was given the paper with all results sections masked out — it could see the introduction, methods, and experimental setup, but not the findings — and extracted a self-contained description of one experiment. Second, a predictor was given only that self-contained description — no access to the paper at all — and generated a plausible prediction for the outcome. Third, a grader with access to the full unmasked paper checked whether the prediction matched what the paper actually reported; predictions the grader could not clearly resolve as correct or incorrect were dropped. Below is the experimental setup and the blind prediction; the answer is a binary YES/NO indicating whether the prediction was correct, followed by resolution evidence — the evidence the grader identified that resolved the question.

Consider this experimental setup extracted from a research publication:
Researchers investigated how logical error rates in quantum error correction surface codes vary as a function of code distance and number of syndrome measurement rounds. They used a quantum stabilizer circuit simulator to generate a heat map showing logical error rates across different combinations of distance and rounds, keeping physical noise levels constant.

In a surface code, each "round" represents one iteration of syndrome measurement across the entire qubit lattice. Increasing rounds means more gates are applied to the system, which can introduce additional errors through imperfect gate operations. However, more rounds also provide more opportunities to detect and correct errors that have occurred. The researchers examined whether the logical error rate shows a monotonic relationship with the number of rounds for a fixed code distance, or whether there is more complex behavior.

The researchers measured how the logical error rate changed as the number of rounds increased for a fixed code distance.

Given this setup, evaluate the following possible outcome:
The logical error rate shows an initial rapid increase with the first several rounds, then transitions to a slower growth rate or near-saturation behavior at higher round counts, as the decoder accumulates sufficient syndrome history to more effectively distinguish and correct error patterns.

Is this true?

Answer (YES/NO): NO